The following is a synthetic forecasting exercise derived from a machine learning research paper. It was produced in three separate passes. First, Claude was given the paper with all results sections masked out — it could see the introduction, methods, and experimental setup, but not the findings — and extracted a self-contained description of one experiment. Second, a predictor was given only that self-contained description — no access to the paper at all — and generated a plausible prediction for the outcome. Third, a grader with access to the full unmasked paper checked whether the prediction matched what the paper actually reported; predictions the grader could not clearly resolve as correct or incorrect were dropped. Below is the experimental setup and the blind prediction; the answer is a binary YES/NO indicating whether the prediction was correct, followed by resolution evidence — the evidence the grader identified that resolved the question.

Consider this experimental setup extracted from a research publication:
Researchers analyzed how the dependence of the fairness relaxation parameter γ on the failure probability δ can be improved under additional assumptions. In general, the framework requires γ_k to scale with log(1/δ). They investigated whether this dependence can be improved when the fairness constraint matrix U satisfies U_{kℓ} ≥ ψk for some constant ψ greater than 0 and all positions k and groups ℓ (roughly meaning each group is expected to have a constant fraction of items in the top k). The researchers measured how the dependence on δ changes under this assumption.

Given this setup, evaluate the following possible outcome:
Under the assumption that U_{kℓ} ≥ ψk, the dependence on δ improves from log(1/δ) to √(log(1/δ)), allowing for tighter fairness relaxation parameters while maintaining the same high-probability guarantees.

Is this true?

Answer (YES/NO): YES